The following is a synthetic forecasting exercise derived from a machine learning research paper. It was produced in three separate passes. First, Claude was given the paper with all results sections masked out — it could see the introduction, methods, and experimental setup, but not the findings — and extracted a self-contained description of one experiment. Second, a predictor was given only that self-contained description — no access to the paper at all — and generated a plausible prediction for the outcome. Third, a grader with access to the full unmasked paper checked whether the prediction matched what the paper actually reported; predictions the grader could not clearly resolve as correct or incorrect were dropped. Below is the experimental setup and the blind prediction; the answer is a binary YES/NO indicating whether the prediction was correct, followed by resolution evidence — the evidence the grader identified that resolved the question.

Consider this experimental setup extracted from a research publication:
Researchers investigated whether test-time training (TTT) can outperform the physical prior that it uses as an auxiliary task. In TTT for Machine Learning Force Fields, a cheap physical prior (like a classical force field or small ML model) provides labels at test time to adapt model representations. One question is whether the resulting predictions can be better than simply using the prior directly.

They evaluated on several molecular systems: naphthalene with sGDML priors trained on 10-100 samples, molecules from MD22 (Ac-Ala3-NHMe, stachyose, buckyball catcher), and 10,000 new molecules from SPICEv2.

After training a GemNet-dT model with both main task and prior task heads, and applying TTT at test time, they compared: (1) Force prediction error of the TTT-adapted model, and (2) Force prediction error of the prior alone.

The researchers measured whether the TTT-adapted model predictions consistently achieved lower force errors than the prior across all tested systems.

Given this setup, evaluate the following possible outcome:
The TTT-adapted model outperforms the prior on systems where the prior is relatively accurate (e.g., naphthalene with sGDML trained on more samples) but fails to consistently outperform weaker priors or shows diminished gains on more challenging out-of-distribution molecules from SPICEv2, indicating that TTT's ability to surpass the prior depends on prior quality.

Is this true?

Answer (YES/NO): NO